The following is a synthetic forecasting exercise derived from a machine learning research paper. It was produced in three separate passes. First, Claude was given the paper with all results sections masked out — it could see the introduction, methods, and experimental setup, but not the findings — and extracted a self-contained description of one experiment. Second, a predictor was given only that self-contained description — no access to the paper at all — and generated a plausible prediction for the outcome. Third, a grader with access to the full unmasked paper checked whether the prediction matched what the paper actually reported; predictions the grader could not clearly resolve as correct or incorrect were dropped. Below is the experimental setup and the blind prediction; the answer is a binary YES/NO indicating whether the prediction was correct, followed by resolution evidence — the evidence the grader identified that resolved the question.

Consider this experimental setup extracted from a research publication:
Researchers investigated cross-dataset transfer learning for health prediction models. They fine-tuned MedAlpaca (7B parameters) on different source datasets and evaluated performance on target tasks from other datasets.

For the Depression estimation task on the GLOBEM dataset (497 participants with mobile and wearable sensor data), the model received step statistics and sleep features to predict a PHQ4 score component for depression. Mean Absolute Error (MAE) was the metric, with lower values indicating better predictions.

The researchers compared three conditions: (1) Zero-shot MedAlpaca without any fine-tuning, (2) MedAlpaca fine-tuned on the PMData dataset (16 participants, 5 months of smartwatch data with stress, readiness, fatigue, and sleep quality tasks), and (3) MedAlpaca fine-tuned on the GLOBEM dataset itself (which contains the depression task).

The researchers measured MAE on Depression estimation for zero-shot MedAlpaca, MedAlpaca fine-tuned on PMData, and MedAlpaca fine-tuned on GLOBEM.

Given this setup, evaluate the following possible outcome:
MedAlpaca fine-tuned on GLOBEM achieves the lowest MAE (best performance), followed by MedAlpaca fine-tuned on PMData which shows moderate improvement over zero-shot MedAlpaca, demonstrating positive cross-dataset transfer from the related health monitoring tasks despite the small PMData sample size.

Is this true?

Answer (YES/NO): NO